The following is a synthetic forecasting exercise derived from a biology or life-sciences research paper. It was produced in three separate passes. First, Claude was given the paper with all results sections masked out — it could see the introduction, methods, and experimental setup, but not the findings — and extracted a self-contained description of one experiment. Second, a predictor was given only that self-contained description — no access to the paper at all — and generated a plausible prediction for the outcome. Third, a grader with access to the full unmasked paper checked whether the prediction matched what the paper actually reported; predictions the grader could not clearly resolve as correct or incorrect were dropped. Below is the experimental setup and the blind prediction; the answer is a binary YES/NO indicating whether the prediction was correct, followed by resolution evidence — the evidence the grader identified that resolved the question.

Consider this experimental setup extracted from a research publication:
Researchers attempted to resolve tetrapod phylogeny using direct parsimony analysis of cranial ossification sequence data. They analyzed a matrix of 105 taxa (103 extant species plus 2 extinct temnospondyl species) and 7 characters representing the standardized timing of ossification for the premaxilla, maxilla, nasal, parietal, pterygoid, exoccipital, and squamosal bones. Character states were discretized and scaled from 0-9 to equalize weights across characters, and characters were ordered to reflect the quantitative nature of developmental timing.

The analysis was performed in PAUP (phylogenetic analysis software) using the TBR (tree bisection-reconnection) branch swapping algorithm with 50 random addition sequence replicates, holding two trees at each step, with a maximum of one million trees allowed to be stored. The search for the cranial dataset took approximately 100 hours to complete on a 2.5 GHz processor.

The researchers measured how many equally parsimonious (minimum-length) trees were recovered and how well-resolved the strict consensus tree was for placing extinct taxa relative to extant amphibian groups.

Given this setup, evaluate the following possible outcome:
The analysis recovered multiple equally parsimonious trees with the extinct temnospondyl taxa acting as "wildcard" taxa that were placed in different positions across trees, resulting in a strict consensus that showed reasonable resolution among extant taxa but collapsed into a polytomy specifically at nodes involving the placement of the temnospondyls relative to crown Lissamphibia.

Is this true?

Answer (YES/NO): NO